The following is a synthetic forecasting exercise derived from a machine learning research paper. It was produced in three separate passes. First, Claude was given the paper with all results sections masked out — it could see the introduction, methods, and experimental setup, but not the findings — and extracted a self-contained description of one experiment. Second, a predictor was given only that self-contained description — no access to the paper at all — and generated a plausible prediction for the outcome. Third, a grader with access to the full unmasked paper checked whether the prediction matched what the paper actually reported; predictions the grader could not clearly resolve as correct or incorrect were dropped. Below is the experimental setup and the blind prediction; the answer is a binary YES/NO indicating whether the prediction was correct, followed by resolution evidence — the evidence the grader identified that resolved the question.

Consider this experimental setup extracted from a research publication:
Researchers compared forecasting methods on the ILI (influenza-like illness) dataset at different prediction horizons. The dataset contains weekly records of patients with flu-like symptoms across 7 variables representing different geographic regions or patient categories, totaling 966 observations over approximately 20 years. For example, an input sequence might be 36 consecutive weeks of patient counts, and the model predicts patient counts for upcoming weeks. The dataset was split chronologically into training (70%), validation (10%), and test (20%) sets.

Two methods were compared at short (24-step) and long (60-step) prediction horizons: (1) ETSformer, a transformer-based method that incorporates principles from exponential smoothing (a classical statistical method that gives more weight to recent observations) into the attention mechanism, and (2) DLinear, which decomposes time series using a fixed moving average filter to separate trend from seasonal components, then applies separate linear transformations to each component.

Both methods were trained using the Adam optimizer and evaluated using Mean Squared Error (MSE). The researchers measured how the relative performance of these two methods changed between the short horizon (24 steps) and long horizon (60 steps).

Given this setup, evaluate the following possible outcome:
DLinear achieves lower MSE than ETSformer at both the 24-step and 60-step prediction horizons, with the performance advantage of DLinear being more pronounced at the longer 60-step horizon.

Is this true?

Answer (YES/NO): NO